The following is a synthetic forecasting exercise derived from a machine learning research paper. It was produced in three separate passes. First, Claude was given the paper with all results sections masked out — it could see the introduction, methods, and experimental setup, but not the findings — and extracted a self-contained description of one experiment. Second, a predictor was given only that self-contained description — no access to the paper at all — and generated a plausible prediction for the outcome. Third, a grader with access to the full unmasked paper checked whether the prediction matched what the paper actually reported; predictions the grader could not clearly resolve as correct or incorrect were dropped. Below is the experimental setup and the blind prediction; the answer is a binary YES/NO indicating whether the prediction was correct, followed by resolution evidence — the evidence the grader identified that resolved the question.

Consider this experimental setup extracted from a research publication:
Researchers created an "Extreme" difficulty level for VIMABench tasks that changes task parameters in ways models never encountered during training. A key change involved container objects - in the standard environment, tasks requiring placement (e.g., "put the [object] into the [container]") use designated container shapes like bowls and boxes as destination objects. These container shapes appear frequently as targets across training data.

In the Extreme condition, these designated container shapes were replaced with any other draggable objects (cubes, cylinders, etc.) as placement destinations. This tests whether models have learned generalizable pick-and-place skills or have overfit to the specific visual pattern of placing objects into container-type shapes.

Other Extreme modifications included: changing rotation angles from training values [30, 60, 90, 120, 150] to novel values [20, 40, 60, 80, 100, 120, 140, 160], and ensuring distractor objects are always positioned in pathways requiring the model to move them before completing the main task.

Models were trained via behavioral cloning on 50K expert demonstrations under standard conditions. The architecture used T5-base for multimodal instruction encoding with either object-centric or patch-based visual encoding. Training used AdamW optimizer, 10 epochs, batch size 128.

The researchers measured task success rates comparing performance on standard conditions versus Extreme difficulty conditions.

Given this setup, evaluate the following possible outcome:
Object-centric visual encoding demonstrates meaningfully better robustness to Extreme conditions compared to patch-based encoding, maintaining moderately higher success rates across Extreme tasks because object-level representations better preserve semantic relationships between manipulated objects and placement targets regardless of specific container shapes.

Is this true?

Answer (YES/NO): YES